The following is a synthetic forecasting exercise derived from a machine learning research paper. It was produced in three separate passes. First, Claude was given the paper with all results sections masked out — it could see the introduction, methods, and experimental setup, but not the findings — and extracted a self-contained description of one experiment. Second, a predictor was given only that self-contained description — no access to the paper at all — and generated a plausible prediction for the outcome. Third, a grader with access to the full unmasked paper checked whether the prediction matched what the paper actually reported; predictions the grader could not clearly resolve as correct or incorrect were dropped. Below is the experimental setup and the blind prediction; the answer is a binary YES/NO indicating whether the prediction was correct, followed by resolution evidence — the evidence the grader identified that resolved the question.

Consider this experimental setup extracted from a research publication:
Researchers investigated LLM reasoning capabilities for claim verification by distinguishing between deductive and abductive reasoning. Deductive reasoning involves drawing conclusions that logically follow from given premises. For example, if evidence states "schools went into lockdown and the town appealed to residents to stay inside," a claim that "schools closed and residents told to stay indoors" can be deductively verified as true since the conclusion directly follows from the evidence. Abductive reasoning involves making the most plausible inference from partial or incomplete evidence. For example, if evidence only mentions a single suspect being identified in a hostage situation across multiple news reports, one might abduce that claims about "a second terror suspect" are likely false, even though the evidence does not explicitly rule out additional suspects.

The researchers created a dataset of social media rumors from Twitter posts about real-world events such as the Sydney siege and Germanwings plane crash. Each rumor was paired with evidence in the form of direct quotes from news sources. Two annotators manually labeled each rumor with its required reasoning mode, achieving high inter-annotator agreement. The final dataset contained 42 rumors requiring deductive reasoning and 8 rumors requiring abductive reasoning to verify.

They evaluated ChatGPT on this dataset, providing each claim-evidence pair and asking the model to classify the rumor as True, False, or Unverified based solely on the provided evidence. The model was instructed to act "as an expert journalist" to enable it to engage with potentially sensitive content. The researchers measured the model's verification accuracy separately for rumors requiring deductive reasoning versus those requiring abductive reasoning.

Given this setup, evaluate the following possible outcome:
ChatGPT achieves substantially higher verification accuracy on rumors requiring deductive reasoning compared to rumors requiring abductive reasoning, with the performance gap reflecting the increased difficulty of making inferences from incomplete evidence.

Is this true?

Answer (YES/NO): YES